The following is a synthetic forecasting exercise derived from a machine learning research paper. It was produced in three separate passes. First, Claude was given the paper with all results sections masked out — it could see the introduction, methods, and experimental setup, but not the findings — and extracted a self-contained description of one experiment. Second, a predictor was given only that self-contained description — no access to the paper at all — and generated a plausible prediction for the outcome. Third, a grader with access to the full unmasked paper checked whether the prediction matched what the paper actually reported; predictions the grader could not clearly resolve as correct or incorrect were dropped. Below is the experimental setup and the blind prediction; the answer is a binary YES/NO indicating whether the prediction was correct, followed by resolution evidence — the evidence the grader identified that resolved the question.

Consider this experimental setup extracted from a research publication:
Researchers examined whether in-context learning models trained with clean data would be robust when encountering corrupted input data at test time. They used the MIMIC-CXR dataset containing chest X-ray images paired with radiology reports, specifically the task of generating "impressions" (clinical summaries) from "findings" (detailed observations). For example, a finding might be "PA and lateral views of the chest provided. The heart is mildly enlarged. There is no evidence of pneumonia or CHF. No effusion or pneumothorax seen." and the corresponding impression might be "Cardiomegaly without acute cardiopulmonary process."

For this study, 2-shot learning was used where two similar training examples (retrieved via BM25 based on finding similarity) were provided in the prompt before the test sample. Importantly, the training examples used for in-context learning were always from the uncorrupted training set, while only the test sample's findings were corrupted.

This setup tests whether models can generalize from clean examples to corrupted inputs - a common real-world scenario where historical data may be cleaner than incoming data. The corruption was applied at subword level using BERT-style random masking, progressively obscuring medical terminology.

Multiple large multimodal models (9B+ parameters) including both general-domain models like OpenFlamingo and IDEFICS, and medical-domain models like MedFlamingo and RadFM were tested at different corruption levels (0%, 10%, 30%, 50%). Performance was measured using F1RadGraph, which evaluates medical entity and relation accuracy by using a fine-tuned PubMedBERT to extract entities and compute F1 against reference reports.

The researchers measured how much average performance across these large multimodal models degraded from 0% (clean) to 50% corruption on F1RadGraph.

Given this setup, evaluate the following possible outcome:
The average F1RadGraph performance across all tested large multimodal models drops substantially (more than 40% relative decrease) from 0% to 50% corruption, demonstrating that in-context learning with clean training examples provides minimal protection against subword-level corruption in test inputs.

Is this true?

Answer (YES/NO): YES